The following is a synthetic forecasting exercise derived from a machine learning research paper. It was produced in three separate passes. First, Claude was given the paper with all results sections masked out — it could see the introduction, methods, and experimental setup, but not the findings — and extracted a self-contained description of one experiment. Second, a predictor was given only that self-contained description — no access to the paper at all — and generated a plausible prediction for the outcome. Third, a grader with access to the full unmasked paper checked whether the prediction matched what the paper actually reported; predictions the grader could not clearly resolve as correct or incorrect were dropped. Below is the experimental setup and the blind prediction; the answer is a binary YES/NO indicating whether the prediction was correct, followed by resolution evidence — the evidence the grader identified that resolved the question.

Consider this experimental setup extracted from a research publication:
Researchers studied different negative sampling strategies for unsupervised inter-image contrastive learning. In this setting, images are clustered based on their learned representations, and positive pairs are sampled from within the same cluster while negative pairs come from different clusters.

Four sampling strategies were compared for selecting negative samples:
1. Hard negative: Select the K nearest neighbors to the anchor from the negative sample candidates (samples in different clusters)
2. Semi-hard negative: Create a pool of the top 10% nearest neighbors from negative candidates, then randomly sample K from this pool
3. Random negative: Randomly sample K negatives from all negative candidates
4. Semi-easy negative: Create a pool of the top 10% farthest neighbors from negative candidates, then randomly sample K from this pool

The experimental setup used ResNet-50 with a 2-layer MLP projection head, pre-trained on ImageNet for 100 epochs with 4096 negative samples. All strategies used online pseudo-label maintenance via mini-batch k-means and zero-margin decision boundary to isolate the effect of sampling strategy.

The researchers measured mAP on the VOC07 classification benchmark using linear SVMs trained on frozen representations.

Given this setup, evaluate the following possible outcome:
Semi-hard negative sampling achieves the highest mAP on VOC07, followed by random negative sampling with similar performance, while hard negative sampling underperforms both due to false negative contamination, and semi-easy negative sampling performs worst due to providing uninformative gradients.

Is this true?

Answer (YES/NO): NO